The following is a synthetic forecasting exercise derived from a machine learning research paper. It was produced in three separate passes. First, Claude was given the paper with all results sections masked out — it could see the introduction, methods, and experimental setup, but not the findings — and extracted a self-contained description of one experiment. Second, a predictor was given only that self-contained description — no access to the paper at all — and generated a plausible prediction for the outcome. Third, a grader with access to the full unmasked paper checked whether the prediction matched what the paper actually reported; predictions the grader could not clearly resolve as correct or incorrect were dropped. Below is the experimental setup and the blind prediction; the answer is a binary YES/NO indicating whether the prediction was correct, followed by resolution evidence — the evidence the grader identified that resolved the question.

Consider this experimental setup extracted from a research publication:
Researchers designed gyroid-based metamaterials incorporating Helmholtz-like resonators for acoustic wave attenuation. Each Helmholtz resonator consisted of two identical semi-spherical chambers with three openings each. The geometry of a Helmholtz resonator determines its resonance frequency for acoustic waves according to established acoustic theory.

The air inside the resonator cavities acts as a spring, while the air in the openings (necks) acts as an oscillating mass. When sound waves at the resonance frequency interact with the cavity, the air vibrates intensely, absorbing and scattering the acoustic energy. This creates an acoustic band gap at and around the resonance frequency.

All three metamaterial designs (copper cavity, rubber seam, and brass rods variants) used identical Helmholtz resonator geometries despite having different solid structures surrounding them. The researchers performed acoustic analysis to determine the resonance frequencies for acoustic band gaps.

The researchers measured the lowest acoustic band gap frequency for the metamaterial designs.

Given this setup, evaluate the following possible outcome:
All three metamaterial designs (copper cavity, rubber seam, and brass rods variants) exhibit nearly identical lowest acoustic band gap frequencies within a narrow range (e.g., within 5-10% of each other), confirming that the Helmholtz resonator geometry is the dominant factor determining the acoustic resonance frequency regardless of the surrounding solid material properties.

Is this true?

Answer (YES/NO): YES